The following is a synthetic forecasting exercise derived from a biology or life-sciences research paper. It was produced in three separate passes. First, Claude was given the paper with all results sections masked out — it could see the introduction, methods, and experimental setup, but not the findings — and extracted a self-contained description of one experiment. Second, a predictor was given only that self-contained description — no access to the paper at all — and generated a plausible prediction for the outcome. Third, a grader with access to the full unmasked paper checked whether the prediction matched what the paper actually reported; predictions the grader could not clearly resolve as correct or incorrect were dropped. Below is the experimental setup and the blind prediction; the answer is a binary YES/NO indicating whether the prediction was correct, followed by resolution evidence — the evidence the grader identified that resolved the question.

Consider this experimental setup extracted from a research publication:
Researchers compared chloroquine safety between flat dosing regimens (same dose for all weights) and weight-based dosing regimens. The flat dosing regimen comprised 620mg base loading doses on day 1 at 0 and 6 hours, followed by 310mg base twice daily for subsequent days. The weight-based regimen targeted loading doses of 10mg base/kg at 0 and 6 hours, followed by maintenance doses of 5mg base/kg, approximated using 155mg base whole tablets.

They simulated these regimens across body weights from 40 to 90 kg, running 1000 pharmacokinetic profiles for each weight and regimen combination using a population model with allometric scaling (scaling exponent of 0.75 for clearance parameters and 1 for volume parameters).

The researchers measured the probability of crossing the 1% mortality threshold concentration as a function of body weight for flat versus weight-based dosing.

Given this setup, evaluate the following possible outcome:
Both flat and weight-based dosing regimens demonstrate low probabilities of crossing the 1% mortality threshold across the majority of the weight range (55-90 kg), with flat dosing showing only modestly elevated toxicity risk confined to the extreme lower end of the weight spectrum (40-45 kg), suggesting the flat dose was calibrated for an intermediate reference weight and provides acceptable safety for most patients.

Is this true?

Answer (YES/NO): NO